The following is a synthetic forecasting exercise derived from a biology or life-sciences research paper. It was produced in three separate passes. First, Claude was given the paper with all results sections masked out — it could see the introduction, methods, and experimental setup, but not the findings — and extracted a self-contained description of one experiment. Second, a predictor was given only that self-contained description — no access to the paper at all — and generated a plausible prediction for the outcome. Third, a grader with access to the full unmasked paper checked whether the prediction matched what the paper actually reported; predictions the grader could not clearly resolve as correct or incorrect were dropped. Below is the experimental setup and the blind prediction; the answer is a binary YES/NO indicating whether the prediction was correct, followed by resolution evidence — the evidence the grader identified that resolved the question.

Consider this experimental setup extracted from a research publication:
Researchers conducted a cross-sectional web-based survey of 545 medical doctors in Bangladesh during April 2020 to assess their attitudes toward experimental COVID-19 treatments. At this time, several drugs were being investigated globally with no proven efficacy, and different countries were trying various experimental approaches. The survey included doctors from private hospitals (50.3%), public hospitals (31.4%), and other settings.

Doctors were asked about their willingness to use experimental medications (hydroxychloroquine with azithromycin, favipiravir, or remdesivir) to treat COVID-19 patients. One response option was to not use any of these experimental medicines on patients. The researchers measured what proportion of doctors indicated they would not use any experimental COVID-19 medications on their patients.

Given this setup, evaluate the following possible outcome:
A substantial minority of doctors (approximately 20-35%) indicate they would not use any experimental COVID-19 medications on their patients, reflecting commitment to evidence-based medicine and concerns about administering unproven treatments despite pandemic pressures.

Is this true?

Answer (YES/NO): YES